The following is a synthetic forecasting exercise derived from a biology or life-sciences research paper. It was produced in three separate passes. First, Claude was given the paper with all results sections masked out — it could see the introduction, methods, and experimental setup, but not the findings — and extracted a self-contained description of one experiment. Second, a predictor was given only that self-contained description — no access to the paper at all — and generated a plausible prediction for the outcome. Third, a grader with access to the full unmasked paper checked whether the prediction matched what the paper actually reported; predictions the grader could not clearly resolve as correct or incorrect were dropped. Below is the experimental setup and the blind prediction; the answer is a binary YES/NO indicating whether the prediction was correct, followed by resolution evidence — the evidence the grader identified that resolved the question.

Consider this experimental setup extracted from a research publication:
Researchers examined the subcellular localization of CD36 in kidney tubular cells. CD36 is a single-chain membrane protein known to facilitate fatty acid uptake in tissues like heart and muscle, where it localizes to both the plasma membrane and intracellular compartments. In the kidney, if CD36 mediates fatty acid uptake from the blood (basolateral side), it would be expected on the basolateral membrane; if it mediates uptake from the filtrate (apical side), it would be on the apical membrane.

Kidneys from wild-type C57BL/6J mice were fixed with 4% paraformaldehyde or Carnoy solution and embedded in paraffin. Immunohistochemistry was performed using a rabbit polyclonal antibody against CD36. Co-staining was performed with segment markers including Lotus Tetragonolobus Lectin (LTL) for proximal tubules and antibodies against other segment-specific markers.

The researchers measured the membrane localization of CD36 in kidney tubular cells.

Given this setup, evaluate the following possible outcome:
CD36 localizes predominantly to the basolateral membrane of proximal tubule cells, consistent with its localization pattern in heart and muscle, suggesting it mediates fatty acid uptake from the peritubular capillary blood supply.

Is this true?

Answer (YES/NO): YES